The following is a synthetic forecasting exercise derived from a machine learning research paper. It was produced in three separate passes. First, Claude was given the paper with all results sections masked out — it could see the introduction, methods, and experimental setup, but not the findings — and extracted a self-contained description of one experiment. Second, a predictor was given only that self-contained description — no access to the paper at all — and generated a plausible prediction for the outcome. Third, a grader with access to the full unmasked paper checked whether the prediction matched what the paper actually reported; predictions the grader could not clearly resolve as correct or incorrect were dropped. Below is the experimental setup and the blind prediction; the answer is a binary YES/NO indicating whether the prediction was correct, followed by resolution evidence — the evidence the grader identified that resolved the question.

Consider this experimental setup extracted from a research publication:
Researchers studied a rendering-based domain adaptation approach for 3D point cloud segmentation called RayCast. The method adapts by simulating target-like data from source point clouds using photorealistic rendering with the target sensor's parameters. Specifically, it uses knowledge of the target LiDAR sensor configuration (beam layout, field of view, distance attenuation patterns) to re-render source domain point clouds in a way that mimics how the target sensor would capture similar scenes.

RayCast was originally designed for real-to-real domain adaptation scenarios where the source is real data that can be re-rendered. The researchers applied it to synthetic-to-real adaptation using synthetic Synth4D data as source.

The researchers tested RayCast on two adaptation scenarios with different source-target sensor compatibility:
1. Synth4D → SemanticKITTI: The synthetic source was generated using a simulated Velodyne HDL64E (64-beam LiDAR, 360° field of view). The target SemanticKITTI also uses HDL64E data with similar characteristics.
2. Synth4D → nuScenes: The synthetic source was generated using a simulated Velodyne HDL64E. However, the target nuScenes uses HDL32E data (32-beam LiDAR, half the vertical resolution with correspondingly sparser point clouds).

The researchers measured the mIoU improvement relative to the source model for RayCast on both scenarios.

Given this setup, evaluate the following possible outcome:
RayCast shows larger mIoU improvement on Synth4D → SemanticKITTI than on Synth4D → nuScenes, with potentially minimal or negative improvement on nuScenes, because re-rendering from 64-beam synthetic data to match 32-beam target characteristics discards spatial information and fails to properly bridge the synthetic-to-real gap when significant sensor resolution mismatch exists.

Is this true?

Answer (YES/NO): YES